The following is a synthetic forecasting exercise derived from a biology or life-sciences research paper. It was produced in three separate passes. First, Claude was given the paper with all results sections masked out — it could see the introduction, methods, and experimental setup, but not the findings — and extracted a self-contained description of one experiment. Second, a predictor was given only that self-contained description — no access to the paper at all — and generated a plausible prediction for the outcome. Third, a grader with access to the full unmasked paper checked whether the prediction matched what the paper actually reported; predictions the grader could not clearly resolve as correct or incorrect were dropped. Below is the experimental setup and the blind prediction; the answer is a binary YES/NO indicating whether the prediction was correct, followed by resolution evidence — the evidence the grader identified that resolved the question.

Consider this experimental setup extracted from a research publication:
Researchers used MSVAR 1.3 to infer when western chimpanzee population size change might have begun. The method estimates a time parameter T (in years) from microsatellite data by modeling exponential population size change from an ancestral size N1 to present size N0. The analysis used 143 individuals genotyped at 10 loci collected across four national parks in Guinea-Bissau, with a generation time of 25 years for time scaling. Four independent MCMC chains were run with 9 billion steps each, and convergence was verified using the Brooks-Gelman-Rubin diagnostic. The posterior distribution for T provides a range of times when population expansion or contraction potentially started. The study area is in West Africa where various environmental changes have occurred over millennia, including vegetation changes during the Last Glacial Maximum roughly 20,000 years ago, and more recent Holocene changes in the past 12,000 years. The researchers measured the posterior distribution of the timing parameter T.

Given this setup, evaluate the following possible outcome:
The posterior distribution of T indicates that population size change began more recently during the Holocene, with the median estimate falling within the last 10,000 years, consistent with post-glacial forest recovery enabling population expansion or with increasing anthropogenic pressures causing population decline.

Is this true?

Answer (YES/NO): NO